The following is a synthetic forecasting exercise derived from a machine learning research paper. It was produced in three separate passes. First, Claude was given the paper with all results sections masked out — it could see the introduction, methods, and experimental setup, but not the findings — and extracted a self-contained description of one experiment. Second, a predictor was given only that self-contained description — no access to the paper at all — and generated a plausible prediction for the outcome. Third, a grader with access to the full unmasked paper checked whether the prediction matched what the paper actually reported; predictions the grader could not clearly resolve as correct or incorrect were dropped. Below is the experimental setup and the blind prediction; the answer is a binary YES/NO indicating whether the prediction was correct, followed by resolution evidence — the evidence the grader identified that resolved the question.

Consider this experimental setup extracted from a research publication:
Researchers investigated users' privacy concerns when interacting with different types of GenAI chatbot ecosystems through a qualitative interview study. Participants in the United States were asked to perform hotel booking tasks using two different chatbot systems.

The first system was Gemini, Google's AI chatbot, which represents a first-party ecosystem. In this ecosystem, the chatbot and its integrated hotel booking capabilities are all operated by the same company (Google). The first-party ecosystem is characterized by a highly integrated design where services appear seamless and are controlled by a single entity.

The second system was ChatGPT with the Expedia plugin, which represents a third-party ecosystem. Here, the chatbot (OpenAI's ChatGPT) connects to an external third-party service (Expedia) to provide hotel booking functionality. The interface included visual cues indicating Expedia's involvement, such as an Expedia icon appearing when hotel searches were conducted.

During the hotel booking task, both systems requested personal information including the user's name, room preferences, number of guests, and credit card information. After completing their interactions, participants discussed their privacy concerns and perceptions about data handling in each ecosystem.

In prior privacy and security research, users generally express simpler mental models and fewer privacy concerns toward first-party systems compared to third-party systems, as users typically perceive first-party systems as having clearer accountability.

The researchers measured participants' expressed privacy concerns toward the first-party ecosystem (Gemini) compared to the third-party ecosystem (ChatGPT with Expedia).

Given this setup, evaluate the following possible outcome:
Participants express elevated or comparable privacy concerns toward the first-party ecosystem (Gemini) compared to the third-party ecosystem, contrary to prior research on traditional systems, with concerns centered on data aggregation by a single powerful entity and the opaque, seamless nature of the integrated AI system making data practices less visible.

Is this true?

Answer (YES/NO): YES